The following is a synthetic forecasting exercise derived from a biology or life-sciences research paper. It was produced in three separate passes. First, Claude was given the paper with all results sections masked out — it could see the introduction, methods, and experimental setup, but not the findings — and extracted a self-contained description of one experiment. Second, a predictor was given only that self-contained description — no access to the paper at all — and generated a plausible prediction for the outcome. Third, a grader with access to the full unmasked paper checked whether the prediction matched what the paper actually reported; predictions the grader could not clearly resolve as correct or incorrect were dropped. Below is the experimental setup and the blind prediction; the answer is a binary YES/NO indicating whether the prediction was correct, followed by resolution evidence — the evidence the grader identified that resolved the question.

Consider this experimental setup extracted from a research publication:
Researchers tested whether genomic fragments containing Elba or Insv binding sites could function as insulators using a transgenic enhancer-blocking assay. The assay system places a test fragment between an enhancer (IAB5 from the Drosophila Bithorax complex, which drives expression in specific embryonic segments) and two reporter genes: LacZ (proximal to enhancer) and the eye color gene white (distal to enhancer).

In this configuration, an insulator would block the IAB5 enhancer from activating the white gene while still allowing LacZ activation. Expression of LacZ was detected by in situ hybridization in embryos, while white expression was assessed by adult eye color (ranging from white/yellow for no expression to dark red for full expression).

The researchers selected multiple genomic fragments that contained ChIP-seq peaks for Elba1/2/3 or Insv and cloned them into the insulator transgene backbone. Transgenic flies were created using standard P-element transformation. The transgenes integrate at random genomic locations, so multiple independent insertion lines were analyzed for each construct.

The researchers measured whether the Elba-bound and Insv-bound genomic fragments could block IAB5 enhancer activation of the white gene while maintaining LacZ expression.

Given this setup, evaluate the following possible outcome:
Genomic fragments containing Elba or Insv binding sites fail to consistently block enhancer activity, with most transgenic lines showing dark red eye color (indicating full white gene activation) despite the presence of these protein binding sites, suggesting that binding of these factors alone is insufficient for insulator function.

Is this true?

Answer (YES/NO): NO